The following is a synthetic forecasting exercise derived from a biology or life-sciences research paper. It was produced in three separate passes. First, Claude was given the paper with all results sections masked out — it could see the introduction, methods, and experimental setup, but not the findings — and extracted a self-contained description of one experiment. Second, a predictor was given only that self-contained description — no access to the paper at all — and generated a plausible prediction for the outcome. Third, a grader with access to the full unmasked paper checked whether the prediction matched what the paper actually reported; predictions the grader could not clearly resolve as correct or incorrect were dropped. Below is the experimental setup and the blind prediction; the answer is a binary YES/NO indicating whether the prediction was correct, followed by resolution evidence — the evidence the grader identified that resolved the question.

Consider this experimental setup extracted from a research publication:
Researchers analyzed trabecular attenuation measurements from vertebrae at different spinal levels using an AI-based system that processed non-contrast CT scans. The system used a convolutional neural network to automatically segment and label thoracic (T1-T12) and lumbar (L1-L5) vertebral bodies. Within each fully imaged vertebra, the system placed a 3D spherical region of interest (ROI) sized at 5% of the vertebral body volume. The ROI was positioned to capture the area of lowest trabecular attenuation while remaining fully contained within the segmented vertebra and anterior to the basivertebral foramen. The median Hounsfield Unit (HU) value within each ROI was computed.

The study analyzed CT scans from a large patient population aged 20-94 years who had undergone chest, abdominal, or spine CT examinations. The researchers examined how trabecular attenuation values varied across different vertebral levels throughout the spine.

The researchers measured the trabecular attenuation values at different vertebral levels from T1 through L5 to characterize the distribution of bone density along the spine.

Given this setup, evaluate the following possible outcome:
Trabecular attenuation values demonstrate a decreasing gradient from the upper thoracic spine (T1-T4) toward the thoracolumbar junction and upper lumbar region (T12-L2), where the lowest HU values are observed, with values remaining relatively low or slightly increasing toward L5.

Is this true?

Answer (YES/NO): NO